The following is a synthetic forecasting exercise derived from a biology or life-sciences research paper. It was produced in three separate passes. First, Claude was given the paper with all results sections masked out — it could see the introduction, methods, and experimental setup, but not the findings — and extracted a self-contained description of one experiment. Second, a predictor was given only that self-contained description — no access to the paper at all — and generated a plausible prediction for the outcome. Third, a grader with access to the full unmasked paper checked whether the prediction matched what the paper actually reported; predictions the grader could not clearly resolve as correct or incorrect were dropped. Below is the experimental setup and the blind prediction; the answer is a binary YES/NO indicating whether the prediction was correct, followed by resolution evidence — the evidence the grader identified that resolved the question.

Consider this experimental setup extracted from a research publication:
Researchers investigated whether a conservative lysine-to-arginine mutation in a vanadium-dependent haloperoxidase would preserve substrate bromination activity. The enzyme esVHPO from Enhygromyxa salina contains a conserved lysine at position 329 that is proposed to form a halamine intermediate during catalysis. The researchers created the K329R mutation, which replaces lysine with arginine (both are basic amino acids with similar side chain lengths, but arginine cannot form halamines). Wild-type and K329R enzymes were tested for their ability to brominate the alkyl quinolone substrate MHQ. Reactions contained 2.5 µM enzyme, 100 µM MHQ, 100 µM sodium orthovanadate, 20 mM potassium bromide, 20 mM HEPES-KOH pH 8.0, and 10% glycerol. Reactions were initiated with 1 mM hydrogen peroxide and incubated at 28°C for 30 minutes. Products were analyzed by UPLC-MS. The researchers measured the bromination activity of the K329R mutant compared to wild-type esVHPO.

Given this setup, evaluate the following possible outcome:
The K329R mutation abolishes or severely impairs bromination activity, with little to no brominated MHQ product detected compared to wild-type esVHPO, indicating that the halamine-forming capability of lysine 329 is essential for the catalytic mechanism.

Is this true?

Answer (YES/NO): YES